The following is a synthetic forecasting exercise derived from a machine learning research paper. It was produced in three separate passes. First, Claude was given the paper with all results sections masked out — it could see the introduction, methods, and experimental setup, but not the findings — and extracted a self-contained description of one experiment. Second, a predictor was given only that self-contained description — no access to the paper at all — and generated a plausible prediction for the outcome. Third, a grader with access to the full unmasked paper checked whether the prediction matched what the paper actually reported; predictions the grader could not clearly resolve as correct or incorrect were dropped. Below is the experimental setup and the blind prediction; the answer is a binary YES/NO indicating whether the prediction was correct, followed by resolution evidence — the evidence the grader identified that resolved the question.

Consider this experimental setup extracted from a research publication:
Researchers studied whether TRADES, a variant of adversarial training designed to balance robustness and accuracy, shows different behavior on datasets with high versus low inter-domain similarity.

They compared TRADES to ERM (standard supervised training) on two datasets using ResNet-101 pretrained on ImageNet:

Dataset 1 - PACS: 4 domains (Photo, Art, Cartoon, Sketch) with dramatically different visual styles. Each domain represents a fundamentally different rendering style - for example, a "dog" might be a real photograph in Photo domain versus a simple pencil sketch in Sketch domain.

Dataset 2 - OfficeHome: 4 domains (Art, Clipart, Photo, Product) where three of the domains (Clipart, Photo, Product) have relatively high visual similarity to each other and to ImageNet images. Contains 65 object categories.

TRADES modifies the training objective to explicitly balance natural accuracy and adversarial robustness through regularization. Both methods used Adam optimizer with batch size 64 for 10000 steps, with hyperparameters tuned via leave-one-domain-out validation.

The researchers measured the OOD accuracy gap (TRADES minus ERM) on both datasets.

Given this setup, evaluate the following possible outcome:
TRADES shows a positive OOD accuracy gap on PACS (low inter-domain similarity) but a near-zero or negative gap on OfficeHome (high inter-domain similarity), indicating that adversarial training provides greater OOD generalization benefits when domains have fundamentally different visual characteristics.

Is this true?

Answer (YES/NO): NO